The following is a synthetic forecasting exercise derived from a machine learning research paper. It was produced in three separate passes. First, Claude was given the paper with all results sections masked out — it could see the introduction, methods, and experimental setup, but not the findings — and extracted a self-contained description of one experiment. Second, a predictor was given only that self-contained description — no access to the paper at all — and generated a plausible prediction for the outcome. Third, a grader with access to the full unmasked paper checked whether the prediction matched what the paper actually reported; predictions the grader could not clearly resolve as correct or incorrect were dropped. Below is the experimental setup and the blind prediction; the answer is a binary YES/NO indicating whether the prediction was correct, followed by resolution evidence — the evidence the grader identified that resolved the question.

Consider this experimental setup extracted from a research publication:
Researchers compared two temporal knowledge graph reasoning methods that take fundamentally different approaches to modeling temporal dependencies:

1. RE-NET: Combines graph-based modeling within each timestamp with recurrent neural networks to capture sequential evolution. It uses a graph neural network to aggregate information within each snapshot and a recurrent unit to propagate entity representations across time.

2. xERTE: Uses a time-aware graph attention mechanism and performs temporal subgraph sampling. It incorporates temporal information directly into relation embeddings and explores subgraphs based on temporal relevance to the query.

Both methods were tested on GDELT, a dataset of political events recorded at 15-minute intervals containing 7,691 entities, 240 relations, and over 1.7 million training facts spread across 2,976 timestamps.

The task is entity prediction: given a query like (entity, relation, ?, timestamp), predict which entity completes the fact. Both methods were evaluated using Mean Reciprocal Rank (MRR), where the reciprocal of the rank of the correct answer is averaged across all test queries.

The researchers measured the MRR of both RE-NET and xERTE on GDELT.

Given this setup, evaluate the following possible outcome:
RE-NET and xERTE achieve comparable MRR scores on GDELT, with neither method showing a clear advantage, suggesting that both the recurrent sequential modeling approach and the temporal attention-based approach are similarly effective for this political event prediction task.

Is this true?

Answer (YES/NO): YES